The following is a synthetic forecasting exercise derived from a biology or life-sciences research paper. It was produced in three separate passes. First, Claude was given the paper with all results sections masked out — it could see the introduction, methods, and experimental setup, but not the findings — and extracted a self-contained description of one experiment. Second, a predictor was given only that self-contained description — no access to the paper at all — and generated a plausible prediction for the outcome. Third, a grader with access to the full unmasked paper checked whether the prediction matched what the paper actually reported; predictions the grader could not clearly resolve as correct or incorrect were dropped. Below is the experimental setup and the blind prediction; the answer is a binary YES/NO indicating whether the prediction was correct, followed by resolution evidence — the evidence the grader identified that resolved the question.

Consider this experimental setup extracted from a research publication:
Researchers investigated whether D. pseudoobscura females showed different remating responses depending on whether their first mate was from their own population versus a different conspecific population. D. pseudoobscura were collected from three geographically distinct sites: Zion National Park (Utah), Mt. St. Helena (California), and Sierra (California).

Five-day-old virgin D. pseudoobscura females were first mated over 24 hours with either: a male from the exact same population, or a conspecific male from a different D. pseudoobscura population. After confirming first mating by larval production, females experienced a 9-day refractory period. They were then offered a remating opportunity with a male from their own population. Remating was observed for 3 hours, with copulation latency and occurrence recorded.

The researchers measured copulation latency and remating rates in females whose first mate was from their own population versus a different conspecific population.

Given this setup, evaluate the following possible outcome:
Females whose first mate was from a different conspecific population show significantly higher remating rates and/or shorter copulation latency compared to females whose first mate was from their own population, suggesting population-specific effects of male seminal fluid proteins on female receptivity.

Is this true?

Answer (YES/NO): NO